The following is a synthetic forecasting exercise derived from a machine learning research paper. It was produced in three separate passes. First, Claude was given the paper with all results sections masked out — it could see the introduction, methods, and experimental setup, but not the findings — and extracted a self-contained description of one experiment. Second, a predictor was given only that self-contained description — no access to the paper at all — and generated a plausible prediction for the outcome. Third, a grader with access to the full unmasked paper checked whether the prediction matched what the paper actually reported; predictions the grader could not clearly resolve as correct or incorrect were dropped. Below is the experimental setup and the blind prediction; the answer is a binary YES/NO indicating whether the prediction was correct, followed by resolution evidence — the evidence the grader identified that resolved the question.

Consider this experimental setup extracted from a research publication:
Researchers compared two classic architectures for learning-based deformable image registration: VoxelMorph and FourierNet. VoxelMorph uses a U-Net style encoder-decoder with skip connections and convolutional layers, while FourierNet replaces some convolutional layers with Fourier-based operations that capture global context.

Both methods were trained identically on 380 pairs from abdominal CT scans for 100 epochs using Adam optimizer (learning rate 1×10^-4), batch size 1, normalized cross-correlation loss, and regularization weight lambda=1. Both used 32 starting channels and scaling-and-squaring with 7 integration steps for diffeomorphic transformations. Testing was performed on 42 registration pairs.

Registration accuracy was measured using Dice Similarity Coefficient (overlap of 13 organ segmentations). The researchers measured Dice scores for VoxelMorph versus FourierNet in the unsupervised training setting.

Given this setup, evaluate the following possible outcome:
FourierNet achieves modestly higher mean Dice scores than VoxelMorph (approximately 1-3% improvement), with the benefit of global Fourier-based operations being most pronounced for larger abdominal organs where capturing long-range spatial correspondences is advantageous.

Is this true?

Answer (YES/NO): NO